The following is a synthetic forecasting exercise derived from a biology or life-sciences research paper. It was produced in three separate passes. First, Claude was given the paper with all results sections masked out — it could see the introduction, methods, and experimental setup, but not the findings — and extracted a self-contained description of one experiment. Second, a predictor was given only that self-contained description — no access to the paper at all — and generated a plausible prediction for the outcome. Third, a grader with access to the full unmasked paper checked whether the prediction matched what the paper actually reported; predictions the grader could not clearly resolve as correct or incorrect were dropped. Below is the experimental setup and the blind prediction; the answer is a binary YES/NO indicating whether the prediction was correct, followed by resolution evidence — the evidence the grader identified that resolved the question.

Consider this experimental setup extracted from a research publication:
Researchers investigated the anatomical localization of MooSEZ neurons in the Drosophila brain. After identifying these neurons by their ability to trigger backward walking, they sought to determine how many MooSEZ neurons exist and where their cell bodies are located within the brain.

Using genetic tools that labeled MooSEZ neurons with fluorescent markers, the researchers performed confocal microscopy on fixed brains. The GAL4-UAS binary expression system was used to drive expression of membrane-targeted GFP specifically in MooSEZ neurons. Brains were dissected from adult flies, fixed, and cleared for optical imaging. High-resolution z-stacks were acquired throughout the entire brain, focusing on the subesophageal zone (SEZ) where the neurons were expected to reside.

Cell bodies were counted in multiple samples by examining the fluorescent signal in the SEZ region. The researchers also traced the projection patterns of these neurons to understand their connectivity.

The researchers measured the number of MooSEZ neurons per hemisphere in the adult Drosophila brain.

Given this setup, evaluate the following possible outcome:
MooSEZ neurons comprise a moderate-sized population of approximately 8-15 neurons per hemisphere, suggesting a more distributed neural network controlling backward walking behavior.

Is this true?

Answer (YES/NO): NO